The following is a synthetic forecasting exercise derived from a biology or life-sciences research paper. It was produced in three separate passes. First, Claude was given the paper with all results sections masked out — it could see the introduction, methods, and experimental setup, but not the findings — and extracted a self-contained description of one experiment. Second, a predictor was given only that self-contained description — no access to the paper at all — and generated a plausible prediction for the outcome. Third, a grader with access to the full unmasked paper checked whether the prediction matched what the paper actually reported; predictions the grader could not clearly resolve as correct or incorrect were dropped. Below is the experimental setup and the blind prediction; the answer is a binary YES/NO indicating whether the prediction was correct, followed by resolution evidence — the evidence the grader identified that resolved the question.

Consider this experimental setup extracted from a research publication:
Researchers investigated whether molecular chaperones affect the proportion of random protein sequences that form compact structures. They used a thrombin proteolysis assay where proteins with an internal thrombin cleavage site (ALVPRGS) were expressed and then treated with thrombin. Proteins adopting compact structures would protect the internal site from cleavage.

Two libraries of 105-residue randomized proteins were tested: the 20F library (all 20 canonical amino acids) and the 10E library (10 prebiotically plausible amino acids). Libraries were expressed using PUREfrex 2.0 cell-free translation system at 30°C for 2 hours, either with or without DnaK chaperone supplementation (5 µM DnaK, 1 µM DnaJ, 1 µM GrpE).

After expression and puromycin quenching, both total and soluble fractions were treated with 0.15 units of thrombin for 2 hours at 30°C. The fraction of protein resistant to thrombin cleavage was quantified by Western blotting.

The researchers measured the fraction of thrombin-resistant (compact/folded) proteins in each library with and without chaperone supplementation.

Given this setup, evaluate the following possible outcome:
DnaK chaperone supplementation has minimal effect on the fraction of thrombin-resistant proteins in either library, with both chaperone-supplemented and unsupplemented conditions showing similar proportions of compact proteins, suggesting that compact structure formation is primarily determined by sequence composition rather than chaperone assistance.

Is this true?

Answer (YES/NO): YES